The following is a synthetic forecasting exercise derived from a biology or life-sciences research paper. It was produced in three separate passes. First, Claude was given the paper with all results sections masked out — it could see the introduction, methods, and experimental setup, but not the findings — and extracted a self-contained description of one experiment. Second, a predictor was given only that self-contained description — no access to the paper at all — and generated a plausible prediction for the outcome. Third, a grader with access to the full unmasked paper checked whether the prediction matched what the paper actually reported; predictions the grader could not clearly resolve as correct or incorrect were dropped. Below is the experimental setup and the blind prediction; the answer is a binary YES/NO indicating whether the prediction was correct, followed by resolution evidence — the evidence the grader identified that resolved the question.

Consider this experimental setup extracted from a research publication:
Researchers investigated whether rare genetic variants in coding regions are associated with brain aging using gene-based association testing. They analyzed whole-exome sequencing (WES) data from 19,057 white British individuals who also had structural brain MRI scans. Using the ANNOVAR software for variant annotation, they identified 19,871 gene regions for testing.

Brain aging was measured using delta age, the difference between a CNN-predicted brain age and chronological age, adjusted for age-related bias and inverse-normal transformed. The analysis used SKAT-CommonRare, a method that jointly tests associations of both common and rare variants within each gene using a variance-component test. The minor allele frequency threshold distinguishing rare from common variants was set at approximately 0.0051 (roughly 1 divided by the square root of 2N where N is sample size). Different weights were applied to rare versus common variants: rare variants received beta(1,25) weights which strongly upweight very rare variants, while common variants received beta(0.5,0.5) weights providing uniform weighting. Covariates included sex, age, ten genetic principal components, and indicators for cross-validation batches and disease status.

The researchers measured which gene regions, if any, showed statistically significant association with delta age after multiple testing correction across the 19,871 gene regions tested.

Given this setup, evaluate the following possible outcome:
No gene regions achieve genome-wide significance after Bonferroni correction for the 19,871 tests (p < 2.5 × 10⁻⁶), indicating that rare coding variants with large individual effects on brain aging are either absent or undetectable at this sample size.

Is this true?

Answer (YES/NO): NO